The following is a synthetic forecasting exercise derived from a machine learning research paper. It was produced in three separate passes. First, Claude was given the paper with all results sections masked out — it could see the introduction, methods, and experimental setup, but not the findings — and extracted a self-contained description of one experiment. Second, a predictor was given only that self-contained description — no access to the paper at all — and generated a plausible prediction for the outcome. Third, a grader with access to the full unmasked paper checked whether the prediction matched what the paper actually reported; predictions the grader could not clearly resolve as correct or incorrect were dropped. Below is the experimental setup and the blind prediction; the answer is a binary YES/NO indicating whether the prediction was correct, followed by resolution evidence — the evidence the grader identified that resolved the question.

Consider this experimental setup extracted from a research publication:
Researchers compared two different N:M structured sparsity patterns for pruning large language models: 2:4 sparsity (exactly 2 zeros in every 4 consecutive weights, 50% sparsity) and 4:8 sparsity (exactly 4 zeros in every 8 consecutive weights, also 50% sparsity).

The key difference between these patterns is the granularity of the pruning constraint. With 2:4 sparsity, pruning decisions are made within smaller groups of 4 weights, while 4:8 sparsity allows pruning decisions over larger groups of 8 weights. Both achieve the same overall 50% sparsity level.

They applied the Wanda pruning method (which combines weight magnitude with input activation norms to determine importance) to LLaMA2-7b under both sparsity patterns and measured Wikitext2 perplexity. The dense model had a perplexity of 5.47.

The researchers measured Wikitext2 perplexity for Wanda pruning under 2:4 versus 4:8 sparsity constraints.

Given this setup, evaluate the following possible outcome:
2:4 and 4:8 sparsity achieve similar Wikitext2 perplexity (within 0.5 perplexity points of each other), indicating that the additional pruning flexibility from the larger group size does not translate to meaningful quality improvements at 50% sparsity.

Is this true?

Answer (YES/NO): NO